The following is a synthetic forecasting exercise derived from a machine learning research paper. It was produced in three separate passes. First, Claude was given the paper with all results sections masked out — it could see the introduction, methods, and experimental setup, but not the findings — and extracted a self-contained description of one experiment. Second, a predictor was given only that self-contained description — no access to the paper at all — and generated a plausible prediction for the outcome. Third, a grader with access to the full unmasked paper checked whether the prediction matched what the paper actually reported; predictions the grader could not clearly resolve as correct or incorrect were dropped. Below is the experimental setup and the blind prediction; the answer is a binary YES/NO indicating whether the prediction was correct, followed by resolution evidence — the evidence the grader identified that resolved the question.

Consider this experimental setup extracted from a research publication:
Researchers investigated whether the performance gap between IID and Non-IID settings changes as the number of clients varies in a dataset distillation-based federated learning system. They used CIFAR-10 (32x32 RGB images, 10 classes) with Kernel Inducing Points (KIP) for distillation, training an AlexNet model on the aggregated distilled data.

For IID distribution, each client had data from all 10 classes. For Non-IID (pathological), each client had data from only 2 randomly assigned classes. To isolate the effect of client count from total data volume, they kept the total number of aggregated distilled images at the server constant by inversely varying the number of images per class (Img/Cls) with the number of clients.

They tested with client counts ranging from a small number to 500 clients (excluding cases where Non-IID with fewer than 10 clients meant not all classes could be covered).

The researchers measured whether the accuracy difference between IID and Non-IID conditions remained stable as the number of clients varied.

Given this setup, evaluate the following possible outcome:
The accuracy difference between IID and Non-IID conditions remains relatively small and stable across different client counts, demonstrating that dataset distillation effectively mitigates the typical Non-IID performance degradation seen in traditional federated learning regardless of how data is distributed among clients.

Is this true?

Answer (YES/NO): YES